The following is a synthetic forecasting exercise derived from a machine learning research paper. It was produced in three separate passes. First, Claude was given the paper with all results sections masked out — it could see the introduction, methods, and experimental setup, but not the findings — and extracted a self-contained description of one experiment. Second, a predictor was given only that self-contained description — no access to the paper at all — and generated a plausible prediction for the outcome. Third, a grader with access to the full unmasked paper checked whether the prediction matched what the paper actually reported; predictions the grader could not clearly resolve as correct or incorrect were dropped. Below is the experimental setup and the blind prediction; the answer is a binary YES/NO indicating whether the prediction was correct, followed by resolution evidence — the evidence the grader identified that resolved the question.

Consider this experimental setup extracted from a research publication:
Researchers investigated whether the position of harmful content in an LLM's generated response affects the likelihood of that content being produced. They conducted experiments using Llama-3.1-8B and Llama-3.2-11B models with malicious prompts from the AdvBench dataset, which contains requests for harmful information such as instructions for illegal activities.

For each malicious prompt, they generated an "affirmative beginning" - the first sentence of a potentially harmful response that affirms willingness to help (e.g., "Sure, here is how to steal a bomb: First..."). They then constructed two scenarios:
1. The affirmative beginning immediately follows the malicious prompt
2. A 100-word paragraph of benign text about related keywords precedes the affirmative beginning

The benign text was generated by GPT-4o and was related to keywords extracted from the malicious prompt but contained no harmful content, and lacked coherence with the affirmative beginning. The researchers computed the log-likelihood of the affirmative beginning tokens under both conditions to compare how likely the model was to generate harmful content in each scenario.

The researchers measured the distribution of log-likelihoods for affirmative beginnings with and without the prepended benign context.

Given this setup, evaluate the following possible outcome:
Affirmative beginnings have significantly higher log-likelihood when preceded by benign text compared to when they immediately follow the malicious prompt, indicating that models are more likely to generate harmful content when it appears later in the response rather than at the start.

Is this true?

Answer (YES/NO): YES